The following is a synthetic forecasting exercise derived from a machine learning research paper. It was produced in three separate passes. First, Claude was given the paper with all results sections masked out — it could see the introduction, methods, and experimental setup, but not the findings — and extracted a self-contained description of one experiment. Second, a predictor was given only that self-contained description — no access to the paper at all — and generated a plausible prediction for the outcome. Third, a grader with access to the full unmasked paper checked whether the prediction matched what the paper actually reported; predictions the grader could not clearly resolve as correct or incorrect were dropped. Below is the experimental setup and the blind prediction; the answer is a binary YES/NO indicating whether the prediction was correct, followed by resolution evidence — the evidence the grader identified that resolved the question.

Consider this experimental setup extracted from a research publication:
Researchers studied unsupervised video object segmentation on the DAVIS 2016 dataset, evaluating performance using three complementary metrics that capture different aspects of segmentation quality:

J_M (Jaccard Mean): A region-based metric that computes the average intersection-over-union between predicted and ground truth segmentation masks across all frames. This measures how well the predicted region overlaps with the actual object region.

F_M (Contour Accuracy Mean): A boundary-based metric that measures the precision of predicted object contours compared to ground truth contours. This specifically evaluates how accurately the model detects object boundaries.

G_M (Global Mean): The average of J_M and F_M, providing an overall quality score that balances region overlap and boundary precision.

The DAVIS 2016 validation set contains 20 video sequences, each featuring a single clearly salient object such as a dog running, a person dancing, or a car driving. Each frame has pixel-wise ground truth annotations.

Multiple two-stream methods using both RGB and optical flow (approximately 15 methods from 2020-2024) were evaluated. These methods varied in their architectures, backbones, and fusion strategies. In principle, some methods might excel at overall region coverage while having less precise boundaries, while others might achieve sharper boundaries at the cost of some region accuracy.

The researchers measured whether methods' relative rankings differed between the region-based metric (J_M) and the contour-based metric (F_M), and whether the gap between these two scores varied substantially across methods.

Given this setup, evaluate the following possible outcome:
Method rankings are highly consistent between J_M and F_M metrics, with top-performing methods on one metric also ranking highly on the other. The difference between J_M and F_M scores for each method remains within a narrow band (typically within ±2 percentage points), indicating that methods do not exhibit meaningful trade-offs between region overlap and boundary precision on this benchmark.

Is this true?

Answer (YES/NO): YES